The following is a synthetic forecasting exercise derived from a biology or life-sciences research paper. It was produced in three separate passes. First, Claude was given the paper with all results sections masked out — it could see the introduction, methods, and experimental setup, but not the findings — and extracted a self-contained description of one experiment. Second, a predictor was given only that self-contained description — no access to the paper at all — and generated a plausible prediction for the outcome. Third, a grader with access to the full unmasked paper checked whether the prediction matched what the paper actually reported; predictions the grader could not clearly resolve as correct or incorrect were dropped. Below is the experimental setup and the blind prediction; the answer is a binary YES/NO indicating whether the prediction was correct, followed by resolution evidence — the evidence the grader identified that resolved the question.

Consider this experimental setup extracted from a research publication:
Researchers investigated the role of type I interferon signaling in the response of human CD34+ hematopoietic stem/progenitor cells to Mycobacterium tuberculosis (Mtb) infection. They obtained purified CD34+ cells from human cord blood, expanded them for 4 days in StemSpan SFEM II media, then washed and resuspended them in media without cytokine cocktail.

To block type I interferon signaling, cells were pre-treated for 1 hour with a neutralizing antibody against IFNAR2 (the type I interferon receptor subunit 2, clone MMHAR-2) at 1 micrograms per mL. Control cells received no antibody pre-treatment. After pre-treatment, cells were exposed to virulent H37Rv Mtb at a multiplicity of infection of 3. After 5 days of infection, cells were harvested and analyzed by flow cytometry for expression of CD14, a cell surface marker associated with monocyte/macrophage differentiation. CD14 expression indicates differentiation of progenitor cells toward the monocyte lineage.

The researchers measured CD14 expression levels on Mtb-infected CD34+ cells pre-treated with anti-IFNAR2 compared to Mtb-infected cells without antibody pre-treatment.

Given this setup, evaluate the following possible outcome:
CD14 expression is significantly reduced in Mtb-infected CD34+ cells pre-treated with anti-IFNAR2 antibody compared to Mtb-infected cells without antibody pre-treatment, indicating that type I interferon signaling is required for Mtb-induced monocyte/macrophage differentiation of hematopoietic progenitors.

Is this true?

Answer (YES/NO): NO